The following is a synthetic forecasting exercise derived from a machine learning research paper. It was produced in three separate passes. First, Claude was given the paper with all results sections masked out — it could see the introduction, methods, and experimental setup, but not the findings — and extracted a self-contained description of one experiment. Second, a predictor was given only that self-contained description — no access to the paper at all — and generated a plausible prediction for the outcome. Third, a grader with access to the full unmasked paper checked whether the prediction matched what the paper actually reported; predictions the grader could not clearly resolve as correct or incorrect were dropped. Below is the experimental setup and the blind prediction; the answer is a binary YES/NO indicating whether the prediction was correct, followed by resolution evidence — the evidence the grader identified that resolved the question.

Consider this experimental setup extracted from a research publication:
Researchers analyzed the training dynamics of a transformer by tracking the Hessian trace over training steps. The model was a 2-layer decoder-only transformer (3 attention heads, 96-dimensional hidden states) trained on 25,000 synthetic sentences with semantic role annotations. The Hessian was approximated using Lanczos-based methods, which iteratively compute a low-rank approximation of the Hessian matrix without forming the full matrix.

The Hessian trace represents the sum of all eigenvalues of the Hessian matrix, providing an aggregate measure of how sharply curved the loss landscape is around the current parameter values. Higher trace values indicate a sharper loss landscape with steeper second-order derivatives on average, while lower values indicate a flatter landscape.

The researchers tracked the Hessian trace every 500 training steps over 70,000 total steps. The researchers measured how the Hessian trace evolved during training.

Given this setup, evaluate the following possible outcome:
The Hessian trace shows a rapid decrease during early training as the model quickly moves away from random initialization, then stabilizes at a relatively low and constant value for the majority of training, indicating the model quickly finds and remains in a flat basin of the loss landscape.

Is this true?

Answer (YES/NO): NO